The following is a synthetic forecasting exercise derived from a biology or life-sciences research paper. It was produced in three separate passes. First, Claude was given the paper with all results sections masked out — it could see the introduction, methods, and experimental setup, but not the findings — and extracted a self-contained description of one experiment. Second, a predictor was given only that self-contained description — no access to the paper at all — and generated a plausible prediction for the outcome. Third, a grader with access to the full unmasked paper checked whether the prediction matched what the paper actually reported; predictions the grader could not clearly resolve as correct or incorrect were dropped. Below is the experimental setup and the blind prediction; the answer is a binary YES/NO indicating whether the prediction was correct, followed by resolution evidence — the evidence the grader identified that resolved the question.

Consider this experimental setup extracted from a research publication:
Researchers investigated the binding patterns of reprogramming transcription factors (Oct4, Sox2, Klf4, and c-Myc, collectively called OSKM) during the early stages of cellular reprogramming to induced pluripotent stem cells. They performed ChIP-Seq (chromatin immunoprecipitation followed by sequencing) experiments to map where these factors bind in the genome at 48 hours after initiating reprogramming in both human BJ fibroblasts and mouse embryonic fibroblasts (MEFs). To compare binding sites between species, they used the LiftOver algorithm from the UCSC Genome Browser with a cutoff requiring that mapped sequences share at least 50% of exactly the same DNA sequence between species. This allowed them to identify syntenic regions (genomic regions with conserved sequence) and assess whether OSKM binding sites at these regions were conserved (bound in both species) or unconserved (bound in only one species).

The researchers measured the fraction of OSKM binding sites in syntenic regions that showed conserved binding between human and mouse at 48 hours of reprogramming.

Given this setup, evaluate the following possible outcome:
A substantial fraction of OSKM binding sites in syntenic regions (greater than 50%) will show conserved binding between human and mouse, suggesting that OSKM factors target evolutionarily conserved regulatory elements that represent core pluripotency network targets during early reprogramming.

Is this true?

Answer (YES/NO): NO